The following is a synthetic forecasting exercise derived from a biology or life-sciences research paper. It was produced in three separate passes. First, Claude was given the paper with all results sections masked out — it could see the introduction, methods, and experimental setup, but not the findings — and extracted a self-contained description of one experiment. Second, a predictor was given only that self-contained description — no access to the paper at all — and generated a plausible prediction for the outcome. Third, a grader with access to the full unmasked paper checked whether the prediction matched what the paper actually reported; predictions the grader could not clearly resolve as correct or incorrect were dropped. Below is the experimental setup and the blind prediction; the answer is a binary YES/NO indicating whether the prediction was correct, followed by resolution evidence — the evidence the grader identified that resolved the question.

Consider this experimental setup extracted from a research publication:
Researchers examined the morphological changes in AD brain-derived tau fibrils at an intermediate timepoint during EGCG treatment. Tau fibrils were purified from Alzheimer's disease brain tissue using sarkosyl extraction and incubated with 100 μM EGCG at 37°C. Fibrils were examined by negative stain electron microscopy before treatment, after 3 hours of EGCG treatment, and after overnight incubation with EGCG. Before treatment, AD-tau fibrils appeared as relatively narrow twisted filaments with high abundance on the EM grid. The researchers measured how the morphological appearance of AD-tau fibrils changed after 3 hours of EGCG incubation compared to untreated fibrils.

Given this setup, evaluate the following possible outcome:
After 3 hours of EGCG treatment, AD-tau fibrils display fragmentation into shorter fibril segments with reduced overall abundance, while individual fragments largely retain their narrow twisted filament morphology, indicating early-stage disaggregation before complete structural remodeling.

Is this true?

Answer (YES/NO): NO